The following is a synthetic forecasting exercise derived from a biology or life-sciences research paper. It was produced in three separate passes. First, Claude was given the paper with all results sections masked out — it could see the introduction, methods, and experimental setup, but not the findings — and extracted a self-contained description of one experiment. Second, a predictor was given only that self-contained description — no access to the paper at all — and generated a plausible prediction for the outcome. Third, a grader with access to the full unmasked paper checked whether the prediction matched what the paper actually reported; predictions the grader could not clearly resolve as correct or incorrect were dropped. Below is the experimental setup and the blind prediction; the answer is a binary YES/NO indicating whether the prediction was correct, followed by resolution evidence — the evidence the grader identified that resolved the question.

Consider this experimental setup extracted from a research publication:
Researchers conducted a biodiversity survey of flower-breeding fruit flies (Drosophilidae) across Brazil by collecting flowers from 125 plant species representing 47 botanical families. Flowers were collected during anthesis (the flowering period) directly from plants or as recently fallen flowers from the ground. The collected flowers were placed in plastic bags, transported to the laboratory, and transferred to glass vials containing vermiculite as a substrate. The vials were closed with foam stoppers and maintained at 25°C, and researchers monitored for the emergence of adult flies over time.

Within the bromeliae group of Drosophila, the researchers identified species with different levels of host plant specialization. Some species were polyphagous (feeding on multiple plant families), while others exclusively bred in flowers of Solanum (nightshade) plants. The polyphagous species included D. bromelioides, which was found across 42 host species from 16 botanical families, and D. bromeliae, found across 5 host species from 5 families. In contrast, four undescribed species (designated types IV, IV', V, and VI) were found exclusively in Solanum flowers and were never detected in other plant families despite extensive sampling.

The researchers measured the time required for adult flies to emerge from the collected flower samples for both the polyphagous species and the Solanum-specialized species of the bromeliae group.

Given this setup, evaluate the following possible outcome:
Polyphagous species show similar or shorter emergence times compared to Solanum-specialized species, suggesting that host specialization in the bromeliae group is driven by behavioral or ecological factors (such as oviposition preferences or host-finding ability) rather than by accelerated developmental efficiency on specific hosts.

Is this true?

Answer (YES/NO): YES